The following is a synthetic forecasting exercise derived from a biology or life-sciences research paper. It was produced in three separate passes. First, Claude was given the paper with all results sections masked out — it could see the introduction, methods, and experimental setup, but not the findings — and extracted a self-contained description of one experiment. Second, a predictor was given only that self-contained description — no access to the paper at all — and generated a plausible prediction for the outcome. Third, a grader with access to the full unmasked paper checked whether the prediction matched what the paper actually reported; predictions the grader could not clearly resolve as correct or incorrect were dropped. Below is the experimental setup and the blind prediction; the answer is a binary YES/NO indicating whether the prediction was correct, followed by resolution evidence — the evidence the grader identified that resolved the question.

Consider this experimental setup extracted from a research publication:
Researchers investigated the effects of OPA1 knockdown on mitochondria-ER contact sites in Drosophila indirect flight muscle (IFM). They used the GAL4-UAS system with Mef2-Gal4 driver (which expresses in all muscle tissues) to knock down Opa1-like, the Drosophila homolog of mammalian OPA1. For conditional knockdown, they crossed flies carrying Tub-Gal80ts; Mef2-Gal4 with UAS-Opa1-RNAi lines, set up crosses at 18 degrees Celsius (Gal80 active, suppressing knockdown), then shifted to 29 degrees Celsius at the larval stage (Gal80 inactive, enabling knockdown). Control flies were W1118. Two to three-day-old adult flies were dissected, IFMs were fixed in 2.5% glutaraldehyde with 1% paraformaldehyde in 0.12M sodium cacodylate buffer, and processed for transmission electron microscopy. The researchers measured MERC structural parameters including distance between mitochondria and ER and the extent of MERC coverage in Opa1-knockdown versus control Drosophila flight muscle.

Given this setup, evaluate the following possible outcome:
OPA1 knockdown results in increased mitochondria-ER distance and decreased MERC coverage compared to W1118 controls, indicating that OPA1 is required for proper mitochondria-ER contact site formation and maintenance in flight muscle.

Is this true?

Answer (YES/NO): NO